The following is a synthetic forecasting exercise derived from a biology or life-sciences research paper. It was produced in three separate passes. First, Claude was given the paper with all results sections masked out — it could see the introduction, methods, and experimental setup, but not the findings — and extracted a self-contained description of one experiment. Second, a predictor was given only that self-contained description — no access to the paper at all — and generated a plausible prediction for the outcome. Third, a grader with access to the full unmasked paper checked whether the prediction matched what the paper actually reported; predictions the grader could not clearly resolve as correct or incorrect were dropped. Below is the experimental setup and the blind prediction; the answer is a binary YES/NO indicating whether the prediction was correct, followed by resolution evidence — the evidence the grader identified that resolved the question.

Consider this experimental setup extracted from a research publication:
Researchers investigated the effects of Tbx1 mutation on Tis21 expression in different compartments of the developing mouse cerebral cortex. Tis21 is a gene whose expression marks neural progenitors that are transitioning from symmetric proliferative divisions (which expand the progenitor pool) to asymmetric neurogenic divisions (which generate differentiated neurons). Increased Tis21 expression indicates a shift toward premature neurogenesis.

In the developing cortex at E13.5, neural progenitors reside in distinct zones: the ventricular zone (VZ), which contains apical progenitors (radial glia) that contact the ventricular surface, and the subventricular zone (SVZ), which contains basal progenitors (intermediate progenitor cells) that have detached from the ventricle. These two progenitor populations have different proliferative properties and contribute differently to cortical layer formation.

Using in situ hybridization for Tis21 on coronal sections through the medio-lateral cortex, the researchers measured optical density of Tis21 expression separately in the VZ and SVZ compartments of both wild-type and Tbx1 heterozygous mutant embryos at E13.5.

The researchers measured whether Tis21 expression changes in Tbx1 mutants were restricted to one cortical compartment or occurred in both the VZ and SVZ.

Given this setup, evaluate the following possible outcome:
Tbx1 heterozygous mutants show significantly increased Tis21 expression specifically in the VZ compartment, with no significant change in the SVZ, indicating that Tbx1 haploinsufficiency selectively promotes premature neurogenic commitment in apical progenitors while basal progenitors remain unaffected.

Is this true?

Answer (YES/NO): NO